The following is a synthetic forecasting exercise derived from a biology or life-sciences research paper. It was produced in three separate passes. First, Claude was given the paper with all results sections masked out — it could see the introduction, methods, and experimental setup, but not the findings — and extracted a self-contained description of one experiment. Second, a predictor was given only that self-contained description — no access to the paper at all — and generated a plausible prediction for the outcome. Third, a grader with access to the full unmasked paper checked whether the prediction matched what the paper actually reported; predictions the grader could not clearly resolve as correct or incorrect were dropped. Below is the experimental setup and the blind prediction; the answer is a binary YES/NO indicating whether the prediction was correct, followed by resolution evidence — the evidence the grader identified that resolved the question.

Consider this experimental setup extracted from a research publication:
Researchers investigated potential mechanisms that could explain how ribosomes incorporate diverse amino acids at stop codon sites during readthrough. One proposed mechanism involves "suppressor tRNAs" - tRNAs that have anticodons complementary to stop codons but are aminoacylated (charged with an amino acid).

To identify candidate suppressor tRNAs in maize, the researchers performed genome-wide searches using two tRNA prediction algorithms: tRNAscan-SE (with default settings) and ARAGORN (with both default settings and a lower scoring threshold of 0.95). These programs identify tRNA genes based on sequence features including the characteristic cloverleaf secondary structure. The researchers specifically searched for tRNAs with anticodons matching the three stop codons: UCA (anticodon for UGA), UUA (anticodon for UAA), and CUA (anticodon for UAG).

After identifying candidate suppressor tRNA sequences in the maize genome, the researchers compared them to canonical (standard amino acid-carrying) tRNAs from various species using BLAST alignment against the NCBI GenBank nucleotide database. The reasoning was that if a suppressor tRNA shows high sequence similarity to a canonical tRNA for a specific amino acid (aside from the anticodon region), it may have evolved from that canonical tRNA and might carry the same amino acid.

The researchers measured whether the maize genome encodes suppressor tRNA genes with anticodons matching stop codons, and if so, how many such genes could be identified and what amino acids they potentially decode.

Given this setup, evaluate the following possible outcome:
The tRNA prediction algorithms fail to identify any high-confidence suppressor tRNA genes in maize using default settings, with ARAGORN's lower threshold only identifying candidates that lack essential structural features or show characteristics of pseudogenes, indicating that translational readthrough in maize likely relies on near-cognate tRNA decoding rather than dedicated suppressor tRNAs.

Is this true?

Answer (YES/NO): NO